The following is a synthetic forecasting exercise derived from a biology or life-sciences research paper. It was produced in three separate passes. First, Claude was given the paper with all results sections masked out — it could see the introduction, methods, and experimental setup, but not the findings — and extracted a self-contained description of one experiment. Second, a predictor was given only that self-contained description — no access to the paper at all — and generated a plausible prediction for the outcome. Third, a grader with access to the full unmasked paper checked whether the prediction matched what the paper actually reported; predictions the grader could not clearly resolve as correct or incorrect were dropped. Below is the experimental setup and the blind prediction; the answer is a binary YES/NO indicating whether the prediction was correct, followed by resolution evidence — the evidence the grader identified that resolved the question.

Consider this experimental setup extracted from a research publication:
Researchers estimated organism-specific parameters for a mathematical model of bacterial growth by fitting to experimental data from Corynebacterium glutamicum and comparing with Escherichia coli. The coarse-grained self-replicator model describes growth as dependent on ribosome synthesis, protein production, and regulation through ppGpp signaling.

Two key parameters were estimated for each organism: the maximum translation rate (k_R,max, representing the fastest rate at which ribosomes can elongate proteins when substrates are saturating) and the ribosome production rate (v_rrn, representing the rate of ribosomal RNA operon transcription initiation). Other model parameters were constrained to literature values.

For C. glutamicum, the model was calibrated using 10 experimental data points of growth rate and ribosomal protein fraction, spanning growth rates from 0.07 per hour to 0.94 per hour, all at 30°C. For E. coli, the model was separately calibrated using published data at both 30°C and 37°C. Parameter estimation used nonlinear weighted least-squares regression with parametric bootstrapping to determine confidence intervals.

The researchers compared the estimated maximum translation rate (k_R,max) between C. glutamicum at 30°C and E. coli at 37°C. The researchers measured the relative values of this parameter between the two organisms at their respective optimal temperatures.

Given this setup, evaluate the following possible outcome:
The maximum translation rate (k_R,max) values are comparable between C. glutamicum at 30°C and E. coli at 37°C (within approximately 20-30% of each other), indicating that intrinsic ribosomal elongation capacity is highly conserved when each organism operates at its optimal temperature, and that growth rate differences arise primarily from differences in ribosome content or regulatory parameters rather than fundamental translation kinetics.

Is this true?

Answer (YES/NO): NO